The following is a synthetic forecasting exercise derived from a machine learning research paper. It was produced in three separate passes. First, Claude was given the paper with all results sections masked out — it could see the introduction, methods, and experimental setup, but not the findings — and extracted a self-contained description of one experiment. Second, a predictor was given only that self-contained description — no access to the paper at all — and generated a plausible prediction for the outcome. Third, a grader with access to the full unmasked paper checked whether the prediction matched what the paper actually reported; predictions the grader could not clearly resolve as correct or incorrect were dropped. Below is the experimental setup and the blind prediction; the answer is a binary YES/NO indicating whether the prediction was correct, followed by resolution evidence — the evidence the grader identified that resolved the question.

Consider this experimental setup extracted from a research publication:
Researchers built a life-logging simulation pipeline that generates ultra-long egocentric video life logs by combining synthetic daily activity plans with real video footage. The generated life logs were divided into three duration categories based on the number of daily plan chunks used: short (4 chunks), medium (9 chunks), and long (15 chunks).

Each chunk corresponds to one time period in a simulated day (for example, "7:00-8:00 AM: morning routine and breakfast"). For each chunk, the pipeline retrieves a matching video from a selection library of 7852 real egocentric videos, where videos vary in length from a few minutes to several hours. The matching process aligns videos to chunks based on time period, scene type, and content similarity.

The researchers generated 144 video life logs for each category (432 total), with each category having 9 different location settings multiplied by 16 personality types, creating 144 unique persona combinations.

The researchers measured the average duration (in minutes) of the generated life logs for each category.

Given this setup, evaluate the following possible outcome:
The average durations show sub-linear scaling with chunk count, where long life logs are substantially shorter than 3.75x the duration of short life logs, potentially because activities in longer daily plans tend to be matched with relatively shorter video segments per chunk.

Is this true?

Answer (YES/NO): NO